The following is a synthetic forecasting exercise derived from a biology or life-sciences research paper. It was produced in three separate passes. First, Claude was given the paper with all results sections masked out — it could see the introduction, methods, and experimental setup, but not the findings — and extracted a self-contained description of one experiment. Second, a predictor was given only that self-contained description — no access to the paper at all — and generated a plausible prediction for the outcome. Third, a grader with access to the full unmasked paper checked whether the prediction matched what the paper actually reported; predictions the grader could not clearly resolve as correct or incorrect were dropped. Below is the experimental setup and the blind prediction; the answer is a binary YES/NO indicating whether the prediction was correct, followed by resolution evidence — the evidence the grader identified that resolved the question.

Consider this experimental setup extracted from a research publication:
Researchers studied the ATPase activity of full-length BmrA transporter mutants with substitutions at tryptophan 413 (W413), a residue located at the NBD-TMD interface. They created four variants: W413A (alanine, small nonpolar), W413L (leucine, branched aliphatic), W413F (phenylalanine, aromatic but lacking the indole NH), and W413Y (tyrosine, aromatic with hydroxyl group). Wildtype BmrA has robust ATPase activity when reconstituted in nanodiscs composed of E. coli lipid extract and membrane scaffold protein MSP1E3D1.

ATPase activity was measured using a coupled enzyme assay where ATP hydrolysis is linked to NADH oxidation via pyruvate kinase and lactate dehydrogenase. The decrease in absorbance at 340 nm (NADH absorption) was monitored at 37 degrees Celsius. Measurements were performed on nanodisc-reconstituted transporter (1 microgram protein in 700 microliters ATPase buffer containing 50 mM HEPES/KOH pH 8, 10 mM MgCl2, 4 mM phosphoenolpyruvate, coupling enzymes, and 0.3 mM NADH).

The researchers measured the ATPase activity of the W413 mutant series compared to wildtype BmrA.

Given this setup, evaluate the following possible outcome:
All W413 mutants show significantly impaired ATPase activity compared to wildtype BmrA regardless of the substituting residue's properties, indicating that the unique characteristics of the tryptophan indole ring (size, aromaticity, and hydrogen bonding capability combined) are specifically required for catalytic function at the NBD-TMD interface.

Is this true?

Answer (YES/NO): NO